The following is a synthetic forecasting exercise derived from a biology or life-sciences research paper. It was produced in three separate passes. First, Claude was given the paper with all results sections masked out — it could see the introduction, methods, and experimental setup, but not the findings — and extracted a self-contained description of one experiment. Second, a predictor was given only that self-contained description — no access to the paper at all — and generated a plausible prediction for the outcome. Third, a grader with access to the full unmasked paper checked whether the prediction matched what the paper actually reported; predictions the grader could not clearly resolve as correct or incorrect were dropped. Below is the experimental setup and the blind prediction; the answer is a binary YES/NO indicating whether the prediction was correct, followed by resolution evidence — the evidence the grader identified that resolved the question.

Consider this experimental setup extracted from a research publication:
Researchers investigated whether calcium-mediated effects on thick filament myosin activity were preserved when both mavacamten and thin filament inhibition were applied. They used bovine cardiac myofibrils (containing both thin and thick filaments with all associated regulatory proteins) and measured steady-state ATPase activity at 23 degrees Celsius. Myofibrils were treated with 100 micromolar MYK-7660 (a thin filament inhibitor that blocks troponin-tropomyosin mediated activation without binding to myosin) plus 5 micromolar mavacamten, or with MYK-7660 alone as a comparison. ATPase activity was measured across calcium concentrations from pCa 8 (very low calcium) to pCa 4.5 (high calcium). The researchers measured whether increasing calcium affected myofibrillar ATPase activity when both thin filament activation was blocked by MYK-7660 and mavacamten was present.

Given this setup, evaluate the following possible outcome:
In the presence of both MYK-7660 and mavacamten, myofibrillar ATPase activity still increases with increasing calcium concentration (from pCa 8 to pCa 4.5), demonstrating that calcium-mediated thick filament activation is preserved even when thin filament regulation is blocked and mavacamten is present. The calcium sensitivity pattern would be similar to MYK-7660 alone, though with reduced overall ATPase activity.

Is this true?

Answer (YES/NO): YES